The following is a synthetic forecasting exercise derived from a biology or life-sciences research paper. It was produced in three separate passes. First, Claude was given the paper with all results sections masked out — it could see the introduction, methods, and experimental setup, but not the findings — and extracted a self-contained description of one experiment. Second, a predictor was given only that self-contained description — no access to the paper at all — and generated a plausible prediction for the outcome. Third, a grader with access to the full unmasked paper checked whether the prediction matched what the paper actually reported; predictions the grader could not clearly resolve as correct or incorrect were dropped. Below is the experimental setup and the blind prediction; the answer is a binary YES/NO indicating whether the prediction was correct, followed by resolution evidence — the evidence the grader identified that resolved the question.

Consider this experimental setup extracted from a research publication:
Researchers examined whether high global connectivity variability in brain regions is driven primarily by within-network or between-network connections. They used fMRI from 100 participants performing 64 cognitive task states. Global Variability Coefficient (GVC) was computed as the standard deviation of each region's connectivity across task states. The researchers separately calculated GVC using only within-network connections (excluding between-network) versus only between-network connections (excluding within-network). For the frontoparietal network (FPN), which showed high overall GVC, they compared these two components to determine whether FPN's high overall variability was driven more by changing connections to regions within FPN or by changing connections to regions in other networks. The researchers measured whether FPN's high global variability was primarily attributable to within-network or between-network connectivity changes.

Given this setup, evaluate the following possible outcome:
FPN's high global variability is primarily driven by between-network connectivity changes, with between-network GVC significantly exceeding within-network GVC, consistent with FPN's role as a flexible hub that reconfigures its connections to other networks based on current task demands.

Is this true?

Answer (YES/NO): NO